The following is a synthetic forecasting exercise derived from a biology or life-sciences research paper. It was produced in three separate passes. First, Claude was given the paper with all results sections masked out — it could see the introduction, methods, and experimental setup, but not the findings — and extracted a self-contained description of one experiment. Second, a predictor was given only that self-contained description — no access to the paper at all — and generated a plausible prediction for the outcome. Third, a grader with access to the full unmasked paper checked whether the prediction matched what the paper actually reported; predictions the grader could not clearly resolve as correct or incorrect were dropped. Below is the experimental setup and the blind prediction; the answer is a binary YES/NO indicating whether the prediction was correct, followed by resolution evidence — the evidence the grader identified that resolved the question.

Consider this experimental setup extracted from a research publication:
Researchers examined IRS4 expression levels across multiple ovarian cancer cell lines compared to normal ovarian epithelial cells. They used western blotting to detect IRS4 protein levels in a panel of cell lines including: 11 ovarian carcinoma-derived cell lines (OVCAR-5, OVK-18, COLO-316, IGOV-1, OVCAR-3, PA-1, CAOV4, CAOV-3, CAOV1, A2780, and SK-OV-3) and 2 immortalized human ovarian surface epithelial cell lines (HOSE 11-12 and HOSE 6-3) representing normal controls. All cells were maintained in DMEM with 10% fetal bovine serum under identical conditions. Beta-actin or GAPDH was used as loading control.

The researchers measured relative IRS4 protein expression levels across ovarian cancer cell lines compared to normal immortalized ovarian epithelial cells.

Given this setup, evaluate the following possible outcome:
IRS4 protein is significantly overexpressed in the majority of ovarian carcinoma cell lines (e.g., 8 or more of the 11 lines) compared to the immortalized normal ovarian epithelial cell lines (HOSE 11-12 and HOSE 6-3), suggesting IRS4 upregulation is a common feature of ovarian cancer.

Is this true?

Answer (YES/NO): NO